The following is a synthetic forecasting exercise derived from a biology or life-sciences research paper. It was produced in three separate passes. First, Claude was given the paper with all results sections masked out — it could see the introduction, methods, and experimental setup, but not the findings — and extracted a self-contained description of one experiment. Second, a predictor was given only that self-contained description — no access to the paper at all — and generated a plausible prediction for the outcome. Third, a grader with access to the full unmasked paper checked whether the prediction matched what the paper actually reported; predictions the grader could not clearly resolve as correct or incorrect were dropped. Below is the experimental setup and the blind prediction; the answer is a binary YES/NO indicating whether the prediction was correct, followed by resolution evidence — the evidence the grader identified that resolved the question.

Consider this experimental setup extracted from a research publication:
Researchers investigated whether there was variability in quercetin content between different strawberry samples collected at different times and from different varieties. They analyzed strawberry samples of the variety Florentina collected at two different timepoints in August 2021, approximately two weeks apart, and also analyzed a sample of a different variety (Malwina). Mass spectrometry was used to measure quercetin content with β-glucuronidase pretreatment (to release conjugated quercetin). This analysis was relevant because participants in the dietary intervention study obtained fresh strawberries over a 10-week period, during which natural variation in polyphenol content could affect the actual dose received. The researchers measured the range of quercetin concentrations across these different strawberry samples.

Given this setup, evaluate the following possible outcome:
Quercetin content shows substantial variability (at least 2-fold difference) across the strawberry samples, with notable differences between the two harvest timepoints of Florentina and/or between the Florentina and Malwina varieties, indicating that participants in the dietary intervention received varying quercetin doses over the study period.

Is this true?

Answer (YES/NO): YES